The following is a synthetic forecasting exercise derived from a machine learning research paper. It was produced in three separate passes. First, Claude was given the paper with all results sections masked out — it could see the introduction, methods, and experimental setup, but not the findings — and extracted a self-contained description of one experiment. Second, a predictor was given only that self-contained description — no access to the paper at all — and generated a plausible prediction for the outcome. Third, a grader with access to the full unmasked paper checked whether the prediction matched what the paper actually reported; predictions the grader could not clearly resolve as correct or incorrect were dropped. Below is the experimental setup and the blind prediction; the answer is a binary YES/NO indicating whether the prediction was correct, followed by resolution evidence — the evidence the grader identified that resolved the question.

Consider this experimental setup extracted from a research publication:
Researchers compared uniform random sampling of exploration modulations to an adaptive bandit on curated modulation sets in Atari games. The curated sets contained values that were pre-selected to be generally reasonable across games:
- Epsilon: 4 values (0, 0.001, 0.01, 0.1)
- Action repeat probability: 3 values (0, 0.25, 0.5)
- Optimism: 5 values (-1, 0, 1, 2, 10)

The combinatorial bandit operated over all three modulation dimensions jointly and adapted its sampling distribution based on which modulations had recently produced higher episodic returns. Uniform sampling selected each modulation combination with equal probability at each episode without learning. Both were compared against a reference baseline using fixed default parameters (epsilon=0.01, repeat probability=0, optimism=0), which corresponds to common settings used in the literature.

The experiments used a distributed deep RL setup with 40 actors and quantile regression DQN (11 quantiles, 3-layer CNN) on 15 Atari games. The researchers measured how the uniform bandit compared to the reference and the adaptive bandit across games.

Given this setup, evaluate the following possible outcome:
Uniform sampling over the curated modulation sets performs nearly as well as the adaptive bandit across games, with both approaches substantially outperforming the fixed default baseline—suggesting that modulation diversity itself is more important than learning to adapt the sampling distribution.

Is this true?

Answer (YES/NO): NO